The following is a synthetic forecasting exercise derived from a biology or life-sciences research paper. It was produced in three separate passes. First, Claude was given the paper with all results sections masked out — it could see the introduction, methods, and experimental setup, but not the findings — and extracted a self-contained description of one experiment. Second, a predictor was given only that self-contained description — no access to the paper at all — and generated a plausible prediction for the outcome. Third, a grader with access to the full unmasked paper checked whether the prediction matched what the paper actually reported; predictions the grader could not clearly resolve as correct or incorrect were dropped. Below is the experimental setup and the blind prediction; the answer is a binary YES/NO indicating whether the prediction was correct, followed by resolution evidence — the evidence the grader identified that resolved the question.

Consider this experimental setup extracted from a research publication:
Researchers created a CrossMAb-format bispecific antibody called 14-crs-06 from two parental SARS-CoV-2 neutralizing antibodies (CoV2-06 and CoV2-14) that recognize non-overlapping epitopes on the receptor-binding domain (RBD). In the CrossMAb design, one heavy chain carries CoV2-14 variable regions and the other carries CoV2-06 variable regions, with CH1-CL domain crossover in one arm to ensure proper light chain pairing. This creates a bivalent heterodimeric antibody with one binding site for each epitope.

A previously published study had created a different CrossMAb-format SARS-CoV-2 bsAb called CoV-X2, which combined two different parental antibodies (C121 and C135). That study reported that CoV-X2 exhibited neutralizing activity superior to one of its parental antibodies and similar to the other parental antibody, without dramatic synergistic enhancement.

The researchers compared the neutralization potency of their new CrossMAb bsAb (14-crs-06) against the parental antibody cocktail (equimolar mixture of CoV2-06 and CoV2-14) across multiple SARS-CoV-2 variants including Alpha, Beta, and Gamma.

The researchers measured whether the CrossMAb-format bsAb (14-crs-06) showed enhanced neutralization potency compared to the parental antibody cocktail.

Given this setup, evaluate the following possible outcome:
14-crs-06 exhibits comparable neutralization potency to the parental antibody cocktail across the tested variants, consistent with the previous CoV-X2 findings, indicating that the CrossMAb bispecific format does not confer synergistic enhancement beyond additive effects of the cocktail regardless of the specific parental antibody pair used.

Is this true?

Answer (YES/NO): YES